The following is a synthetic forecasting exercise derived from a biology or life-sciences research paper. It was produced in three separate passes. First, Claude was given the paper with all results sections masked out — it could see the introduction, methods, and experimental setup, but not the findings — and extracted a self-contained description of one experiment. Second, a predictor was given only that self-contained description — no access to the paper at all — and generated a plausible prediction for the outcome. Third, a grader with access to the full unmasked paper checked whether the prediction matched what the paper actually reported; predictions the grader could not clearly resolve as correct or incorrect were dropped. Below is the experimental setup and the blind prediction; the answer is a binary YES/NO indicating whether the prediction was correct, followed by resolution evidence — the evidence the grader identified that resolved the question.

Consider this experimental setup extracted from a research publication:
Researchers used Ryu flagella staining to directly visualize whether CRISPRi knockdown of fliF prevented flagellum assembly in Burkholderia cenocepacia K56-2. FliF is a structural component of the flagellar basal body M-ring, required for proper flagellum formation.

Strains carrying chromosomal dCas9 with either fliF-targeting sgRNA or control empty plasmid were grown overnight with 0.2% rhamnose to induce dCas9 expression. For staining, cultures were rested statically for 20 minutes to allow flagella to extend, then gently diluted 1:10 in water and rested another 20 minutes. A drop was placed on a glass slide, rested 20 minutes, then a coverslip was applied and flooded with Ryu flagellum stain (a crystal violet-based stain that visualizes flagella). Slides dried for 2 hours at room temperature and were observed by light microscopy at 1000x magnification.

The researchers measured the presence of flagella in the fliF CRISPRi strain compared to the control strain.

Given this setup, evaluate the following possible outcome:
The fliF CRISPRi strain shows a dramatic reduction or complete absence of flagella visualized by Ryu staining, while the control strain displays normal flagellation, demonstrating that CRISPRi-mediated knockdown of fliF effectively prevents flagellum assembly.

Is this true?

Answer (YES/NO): NO